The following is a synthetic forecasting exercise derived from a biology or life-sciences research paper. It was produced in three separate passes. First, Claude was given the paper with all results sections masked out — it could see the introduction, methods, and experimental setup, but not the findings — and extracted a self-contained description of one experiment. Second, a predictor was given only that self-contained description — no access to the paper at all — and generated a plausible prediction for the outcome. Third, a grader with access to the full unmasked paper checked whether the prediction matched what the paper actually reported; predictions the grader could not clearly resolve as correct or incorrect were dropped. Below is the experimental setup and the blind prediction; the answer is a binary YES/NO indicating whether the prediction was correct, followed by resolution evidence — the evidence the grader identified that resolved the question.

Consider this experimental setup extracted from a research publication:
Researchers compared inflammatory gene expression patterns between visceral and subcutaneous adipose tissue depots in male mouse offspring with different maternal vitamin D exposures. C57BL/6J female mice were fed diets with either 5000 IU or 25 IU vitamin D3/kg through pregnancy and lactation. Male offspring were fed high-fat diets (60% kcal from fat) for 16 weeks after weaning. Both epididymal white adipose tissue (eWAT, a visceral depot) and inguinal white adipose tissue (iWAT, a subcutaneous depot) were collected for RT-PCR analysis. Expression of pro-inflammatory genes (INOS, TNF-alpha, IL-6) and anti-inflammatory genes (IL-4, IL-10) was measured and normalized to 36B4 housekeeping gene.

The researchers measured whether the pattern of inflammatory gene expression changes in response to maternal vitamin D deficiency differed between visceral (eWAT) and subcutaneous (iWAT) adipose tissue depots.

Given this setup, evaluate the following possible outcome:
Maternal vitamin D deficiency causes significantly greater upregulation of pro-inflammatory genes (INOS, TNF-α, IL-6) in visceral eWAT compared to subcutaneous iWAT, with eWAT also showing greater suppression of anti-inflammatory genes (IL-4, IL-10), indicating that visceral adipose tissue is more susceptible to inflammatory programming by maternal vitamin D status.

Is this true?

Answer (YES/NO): YES